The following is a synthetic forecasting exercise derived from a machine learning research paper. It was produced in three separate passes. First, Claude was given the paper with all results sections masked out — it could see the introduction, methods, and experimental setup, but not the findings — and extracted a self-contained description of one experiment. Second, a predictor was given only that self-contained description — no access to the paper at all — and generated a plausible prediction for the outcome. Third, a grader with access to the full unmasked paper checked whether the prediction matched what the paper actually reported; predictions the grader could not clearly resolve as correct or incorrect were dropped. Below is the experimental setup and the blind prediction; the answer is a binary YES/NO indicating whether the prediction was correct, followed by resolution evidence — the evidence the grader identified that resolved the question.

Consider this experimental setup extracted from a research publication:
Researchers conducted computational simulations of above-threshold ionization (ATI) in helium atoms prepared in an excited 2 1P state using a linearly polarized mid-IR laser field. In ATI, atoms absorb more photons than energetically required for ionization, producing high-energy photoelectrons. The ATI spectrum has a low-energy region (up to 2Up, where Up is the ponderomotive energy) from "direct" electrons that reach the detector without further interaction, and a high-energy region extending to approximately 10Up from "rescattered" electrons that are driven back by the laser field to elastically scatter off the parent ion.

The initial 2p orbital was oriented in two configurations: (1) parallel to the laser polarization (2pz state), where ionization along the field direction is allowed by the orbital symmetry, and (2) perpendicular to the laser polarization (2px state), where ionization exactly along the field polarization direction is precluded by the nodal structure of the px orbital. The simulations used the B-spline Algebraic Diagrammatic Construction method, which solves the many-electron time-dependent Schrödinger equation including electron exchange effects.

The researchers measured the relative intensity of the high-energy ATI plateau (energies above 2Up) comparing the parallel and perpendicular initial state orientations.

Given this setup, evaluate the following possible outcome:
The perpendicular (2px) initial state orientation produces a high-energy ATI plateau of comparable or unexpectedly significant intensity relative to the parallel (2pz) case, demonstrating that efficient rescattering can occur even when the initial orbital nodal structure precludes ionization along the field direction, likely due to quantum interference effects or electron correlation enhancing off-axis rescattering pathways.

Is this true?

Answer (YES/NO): YES